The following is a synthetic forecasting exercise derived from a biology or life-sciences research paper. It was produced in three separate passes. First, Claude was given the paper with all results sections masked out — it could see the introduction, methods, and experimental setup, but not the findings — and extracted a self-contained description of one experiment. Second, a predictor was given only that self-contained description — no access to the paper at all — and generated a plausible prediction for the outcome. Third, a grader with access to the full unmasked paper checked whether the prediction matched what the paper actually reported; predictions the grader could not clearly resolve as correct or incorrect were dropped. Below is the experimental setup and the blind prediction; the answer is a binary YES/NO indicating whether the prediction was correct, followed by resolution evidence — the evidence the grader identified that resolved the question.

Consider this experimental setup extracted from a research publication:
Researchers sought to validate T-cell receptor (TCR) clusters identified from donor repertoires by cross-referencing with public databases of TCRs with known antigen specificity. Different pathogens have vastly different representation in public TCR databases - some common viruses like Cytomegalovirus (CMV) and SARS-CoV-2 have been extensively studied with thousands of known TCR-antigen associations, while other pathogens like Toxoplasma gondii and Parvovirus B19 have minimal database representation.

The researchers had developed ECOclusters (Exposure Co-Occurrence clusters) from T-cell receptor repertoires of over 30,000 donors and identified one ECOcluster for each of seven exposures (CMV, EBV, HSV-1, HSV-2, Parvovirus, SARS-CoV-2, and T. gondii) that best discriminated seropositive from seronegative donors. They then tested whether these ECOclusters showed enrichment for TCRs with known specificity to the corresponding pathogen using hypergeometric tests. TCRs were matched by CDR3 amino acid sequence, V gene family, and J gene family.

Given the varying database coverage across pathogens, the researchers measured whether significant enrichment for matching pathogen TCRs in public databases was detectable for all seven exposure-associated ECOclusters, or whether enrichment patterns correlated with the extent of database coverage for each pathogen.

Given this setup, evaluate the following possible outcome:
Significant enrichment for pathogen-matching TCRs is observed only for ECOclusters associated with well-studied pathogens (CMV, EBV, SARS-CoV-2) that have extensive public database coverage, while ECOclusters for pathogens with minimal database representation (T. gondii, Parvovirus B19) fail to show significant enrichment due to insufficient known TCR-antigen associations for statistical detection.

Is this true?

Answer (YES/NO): NO